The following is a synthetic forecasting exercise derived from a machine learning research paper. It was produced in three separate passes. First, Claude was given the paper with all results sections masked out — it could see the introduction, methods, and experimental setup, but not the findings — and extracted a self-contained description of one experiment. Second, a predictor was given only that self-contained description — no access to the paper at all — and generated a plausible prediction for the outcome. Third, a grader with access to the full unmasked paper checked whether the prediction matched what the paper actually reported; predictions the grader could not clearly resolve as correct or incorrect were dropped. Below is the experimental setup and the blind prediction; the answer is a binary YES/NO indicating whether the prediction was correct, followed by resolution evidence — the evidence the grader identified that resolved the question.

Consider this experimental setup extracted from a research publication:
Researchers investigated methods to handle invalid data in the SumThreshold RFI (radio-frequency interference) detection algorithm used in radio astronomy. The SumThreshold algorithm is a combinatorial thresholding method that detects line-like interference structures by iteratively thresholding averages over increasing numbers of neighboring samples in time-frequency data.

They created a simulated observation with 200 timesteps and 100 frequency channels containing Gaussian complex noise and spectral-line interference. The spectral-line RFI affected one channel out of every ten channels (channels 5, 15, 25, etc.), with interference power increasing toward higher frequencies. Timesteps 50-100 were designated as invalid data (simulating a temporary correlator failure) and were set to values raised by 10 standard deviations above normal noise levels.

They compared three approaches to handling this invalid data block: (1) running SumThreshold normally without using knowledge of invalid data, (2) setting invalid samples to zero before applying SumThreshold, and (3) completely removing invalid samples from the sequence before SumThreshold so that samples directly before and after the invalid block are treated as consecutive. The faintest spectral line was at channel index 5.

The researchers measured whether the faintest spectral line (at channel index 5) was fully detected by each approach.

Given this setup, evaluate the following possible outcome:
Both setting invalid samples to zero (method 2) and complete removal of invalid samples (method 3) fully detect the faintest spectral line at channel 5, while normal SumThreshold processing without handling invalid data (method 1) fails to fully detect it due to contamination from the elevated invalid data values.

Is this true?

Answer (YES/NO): NO